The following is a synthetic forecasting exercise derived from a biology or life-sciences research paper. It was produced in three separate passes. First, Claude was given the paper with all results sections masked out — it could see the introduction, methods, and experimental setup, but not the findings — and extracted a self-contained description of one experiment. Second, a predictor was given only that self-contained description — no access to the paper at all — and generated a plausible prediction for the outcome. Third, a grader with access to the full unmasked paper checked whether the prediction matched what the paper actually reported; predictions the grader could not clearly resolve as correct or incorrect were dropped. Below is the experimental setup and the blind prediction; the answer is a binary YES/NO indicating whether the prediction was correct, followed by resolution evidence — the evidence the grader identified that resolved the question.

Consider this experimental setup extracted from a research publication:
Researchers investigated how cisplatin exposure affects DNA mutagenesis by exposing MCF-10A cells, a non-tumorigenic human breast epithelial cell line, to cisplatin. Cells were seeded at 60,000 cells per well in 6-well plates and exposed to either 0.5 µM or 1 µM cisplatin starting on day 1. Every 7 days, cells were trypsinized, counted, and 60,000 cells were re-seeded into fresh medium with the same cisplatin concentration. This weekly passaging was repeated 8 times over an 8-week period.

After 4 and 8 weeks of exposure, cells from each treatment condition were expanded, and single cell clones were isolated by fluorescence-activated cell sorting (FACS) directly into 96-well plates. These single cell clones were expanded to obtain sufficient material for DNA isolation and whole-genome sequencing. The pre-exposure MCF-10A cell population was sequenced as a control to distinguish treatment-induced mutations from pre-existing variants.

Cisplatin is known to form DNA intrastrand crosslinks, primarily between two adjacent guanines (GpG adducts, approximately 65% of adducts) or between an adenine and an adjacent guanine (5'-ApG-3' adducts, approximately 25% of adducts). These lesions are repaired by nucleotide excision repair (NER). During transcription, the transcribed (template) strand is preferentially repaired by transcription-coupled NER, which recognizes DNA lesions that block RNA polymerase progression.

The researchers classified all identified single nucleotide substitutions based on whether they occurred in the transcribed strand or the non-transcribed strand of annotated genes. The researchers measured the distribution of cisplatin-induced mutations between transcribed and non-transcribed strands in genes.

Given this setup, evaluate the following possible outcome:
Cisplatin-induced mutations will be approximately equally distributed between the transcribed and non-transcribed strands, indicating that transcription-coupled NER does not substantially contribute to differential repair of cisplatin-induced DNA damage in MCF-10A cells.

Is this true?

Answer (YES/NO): NO